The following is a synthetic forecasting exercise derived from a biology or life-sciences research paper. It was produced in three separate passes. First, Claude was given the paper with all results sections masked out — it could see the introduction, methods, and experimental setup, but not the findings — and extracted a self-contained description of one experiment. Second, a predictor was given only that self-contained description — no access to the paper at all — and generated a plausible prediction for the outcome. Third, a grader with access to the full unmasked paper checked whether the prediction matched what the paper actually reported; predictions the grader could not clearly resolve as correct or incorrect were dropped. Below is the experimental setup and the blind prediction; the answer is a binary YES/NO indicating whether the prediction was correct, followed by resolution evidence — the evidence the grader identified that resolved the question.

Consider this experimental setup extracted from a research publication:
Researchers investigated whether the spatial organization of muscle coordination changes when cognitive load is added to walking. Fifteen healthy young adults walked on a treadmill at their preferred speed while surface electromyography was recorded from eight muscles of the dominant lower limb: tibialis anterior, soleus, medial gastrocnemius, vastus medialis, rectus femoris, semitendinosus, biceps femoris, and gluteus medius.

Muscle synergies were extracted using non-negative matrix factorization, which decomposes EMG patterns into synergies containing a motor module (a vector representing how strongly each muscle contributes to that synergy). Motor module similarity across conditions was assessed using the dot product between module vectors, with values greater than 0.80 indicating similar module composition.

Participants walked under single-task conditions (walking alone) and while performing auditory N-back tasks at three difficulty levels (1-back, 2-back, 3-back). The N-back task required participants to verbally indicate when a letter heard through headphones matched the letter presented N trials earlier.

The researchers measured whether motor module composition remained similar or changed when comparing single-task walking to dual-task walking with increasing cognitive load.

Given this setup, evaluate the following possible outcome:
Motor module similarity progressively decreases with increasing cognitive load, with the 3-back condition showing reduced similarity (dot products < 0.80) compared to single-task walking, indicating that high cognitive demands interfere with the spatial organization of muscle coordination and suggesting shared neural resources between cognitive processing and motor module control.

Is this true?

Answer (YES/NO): NO